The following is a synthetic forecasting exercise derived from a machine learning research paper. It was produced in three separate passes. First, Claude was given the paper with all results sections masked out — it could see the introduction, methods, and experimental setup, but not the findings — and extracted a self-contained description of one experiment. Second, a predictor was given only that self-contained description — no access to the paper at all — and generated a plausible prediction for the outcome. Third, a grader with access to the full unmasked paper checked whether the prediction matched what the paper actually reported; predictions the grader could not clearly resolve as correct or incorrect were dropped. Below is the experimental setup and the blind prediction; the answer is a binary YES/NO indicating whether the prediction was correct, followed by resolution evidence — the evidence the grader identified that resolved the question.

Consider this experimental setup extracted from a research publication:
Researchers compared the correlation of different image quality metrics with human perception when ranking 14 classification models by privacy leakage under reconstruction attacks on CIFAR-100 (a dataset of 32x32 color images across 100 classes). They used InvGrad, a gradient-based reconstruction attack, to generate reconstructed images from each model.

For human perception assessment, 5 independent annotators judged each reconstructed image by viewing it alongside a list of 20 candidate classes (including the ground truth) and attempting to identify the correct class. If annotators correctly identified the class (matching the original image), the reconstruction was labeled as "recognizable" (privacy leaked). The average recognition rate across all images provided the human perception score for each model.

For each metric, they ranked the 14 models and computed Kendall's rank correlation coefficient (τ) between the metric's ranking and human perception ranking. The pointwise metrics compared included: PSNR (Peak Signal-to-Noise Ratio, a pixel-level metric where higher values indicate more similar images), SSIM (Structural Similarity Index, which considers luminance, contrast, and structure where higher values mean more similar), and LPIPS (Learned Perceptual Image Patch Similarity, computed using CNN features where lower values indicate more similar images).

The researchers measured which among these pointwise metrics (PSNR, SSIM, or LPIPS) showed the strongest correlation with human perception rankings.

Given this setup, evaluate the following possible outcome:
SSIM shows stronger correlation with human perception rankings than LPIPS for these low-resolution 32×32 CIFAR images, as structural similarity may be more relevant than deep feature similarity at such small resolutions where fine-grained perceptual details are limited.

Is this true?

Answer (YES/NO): NO